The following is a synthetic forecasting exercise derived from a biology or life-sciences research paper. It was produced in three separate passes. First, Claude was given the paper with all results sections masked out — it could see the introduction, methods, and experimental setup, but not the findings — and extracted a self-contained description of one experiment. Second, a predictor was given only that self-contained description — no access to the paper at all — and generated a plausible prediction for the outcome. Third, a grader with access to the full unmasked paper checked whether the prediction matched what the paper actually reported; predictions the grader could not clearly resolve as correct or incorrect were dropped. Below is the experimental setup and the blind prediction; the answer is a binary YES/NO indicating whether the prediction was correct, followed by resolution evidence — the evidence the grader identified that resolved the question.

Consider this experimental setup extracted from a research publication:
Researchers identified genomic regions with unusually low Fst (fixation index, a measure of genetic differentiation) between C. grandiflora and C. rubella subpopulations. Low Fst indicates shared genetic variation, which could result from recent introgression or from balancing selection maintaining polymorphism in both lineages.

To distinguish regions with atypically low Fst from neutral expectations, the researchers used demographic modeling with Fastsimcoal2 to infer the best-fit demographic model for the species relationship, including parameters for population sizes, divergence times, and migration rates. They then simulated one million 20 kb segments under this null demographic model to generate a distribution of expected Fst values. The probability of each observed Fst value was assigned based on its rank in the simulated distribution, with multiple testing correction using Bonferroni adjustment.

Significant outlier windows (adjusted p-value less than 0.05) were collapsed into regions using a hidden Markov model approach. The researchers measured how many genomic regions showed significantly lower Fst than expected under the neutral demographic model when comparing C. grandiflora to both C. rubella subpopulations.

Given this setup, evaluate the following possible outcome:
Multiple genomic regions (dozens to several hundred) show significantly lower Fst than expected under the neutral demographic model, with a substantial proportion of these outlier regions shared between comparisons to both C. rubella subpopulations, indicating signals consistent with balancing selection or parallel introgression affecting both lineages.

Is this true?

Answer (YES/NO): NO